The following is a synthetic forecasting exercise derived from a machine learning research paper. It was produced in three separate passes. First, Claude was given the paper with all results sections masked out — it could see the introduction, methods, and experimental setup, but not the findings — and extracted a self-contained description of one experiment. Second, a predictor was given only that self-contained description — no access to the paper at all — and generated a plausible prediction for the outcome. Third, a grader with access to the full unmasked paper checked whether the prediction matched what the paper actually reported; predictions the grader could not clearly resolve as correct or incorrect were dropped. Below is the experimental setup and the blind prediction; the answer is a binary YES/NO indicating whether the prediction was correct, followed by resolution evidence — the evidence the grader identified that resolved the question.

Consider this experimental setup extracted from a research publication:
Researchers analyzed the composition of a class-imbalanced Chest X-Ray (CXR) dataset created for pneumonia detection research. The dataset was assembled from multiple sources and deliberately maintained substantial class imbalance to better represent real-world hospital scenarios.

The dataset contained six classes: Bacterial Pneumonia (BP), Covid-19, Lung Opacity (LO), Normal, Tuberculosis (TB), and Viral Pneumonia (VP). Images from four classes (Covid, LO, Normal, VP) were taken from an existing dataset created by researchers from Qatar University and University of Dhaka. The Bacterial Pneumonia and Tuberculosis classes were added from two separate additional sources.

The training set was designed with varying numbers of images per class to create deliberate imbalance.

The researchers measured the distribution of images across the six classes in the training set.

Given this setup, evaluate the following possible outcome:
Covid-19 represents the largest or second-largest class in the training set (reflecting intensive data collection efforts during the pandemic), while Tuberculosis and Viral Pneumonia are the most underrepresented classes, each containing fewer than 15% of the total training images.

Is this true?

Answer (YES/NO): NO